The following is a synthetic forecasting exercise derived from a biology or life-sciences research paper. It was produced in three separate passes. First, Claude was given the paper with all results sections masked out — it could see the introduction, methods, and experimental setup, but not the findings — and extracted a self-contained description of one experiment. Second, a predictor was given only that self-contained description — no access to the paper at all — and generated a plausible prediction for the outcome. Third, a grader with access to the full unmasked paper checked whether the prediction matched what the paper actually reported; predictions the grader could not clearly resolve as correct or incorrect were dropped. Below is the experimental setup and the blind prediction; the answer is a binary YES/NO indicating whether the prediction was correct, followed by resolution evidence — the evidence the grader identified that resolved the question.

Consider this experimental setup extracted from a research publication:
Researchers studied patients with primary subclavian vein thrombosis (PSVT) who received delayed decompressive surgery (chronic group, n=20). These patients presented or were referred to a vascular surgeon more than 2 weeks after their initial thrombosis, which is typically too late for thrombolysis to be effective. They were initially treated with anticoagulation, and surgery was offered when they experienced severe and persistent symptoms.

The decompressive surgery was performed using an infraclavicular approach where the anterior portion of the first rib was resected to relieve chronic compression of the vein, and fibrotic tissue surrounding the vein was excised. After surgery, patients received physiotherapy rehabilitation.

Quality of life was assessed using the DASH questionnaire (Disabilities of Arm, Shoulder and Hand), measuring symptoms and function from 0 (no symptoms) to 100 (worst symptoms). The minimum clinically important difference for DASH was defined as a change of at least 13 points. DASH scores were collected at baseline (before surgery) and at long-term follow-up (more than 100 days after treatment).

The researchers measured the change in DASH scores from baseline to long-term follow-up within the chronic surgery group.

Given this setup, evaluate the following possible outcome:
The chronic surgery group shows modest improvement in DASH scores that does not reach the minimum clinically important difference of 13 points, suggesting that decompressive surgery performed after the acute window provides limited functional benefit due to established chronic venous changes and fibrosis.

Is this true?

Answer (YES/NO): YES